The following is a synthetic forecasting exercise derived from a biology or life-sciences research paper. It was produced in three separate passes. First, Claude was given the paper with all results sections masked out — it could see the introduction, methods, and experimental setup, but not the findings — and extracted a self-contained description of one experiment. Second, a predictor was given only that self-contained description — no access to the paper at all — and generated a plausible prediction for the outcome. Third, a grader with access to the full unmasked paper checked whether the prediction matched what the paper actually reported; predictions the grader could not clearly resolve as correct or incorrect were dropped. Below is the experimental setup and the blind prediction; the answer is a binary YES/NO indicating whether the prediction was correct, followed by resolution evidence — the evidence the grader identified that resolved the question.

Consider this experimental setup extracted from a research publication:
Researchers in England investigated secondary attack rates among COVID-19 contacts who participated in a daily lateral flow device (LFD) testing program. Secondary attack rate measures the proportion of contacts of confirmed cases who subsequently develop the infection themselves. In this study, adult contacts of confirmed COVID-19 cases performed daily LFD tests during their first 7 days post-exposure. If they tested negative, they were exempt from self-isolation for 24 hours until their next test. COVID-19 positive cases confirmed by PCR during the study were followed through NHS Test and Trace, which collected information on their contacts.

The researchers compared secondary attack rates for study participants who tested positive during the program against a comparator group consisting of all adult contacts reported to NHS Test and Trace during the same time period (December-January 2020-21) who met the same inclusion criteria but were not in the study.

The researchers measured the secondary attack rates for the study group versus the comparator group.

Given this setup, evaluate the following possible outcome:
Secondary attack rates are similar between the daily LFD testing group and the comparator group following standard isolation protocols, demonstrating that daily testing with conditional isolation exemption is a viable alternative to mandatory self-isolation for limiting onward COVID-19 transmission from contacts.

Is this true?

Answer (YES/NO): YES